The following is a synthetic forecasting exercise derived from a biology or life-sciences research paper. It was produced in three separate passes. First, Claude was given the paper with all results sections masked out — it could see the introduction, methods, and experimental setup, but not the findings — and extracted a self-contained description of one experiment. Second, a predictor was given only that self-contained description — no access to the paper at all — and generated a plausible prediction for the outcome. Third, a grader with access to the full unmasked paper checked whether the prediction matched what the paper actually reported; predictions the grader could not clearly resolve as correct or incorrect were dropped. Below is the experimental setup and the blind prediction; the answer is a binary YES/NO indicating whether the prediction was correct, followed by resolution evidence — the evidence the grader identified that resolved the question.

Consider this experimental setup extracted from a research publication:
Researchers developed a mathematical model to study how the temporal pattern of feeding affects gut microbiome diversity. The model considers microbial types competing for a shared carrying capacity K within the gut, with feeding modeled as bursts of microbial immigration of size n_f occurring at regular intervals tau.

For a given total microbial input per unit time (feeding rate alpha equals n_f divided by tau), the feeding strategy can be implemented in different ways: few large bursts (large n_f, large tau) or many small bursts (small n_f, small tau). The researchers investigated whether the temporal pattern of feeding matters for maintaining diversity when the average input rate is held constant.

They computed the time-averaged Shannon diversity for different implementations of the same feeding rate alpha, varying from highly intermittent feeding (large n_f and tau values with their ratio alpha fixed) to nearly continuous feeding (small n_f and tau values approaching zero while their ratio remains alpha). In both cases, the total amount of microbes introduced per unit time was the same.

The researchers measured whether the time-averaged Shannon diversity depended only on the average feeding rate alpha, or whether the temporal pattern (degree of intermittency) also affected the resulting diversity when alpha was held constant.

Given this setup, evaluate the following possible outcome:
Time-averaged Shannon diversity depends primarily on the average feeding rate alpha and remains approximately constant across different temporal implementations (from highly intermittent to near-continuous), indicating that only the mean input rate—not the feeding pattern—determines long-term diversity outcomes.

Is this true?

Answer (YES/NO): YES